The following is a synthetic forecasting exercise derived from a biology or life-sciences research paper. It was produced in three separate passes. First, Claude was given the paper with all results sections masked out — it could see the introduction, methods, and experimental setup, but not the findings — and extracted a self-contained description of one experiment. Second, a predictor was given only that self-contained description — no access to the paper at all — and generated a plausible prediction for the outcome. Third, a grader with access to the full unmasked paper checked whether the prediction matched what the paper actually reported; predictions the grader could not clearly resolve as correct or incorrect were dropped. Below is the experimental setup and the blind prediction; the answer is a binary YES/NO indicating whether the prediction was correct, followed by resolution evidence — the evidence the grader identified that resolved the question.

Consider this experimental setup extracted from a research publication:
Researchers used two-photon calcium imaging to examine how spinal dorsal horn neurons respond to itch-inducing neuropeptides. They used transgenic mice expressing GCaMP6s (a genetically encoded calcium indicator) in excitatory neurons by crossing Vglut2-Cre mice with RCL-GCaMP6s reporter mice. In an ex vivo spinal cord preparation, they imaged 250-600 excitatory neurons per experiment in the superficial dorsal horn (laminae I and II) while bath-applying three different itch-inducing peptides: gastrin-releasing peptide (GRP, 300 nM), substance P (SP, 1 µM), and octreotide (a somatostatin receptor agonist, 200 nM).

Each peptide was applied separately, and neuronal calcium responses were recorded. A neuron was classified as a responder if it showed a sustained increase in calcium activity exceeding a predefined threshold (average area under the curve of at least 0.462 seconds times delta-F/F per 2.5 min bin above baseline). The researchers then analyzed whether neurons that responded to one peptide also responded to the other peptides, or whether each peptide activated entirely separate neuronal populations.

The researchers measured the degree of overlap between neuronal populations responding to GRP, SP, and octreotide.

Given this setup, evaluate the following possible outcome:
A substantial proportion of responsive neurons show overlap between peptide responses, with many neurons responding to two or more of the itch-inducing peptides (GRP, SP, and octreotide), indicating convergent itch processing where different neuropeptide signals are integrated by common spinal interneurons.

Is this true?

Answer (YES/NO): YES